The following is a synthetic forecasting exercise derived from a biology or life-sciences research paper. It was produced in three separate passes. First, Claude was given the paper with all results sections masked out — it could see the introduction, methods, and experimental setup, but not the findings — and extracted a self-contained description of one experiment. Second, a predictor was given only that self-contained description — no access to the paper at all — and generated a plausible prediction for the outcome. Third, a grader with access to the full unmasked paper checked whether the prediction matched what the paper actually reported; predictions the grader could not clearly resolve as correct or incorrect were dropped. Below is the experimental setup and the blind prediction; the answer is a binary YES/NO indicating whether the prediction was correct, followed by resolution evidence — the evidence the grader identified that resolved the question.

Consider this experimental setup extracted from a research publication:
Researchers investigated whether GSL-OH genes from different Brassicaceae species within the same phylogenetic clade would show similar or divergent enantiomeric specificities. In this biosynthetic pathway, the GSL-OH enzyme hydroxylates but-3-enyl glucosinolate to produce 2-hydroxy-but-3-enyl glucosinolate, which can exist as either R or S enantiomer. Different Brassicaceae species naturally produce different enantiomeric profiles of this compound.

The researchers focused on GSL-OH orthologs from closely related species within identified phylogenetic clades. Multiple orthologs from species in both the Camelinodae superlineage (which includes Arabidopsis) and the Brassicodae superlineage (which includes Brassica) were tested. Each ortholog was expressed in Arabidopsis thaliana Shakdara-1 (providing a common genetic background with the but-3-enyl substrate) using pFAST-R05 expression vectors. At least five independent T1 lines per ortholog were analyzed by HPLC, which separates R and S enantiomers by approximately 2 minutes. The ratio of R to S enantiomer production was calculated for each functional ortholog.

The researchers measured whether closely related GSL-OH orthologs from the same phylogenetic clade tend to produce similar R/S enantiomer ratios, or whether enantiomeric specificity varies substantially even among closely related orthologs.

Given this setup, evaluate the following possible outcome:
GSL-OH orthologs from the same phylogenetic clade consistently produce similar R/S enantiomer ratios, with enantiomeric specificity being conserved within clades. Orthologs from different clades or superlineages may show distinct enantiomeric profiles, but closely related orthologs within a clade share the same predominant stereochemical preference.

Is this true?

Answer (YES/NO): NO